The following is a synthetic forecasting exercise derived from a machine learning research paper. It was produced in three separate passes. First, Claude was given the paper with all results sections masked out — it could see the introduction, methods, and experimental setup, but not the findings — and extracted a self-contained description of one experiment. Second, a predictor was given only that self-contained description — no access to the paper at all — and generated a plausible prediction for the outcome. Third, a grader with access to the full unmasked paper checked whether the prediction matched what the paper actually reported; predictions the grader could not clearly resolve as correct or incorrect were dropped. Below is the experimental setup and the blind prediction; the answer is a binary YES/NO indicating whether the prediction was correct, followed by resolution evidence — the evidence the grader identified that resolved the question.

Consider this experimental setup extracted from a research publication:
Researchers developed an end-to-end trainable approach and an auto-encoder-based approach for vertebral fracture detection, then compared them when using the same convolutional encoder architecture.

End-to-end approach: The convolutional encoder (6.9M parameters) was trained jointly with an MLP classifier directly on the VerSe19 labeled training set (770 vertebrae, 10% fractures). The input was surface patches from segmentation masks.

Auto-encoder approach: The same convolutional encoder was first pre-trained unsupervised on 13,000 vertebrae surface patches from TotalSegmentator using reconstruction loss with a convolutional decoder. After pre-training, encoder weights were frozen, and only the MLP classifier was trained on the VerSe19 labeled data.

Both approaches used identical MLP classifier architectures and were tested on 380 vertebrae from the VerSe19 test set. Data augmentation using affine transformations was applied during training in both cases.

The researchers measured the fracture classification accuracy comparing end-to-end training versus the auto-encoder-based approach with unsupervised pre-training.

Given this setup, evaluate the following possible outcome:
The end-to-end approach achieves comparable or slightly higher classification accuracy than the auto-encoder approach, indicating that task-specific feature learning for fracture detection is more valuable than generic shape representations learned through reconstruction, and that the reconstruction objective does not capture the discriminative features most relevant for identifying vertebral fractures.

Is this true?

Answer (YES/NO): NO